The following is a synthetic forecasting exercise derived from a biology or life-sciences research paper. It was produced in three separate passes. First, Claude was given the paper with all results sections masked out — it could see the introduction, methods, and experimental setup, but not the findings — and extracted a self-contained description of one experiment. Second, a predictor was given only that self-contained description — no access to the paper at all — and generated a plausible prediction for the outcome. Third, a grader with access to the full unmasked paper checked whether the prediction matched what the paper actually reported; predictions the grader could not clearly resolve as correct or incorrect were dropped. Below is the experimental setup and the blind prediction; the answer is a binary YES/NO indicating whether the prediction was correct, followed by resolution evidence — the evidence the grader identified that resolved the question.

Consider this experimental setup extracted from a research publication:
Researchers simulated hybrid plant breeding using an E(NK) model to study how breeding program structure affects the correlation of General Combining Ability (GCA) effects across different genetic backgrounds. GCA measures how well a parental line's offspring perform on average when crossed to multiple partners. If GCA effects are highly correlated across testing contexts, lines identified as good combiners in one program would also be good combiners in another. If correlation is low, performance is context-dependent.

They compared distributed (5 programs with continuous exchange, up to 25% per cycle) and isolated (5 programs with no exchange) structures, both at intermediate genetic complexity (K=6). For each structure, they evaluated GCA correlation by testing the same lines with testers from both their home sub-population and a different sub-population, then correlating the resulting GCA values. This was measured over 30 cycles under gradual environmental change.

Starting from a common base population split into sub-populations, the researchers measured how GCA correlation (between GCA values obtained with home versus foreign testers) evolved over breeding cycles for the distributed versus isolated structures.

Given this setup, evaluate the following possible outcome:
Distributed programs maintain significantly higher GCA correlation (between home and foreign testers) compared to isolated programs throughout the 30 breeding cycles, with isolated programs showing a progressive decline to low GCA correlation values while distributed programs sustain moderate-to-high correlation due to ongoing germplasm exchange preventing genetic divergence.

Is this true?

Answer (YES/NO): NO